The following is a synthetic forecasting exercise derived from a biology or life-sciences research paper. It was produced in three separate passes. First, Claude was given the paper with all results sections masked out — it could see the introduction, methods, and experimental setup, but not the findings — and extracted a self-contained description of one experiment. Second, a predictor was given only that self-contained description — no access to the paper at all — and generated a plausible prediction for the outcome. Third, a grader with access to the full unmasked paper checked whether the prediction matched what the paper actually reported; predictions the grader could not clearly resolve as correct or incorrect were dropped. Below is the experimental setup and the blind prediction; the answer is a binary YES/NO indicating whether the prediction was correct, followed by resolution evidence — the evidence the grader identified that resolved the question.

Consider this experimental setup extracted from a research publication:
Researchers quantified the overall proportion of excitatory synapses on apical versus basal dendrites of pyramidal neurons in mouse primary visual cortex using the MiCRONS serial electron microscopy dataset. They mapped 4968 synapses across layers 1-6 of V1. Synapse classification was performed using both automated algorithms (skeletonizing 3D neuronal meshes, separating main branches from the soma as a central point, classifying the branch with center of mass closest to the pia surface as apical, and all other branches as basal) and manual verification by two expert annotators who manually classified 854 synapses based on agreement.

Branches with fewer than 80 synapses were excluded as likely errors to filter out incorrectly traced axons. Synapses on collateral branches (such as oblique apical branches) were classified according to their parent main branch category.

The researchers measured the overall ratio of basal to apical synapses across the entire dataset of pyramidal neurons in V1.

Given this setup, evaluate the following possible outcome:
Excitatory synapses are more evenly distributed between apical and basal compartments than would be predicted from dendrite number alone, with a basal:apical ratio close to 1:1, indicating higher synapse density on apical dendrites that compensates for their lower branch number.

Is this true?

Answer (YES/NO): NO